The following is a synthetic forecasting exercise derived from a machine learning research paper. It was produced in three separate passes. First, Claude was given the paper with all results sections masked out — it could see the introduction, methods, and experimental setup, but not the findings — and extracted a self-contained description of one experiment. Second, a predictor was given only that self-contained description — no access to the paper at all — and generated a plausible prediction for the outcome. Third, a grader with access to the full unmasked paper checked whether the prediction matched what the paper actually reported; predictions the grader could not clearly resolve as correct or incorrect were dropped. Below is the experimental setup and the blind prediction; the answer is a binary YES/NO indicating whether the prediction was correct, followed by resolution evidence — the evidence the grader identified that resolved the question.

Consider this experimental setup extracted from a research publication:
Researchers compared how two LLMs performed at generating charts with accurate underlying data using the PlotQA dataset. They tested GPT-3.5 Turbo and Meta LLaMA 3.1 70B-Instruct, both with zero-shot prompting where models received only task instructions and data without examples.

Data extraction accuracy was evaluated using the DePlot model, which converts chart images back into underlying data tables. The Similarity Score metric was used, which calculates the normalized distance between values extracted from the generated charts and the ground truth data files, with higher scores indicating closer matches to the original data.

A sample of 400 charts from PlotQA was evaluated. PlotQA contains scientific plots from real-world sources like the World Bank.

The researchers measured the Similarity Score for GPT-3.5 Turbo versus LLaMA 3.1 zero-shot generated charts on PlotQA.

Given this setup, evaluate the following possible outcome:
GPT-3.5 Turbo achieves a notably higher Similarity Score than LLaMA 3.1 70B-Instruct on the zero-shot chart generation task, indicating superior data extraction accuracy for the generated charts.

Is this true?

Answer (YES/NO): YES